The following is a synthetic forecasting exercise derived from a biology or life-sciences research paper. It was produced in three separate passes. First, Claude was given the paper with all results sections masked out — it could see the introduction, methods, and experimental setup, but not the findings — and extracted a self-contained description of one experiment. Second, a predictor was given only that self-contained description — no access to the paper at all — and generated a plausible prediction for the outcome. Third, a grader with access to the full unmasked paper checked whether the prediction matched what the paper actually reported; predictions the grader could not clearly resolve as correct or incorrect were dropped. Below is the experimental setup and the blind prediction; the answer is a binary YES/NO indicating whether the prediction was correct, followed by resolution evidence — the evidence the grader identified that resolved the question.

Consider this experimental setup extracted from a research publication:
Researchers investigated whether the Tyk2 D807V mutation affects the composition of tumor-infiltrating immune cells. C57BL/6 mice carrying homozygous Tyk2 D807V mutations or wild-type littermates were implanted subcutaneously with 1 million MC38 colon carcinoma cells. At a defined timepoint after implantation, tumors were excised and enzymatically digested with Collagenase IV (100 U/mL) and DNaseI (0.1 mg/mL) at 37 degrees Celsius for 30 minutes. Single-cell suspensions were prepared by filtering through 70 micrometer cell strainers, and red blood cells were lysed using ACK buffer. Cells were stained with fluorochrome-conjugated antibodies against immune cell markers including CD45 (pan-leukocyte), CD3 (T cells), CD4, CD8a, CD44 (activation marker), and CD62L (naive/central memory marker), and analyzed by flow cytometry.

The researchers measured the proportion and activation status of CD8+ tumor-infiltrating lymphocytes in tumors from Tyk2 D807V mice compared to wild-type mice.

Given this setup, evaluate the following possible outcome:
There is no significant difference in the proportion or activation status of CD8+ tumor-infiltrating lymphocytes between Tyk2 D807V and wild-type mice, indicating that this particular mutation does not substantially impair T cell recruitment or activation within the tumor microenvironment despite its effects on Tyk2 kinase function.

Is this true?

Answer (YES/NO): NO